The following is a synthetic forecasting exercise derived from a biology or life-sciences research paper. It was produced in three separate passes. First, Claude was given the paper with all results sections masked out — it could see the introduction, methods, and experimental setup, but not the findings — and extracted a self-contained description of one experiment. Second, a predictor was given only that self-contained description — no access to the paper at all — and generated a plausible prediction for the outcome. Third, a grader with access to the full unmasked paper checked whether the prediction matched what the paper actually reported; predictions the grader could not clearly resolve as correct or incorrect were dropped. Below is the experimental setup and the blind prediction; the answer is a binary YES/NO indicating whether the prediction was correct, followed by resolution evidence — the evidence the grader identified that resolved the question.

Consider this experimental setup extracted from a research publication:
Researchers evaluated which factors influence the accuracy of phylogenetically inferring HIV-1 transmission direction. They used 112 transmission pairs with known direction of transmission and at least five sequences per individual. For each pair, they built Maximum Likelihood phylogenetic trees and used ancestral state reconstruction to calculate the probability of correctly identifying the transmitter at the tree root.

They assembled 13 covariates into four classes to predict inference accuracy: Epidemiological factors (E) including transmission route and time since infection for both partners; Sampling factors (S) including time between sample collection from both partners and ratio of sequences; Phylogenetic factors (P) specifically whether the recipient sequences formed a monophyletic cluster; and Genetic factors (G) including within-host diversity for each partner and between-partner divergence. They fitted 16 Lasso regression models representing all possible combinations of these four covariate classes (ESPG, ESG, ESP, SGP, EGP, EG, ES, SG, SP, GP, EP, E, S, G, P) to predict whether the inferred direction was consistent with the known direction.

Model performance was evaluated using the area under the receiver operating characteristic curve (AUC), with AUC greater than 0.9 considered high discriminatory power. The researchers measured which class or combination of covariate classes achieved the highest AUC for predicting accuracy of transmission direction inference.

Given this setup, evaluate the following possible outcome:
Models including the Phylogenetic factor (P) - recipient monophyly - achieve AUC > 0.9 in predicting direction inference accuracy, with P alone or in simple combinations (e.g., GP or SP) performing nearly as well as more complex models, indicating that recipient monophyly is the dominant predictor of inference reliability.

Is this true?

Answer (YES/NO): YES